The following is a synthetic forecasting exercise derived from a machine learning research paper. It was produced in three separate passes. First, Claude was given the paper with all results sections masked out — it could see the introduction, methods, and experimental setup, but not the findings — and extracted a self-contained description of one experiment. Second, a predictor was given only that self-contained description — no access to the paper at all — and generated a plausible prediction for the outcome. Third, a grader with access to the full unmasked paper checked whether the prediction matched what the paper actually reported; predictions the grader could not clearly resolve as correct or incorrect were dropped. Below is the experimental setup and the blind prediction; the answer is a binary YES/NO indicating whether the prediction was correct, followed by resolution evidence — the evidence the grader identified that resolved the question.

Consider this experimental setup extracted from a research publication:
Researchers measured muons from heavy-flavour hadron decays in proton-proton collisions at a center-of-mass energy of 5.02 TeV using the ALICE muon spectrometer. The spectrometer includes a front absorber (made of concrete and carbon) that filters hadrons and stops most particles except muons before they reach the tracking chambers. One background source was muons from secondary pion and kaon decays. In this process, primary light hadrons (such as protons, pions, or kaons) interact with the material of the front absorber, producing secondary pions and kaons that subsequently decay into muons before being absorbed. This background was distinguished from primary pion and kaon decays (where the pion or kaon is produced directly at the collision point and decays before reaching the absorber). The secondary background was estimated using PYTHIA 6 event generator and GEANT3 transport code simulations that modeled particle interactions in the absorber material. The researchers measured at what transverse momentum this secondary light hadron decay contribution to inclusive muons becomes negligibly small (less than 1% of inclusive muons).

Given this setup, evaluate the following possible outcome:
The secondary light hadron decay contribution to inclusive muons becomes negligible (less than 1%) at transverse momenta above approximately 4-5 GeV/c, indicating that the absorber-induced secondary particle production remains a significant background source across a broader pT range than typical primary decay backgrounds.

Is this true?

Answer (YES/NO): YES